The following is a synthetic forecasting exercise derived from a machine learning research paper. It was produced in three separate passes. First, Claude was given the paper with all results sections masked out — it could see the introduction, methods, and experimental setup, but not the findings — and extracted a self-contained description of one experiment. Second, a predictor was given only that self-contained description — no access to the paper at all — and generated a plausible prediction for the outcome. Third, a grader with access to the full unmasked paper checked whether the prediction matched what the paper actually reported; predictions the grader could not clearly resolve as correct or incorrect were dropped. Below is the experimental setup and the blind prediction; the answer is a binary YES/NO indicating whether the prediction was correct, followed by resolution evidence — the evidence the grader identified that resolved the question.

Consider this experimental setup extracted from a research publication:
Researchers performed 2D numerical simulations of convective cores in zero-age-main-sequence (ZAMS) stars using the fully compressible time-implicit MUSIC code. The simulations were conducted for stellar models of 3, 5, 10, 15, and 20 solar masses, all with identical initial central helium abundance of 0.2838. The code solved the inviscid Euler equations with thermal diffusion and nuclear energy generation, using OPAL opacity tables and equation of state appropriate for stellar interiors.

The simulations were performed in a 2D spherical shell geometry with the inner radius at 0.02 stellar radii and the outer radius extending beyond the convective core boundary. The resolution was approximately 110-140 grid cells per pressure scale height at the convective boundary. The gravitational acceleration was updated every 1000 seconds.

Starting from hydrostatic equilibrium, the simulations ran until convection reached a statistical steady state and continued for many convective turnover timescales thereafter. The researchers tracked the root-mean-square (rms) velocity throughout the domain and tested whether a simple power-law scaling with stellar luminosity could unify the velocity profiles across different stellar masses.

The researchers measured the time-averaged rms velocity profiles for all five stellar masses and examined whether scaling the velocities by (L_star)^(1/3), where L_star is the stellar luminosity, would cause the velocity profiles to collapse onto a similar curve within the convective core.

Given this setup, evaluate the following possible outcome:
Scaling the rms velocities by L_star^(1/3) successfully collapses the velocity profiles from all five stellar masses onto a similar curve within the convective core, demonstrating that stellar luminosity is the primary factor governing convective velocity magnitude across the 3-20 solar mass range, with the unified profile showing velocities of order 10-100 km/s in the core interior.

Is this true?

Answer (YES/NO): NO